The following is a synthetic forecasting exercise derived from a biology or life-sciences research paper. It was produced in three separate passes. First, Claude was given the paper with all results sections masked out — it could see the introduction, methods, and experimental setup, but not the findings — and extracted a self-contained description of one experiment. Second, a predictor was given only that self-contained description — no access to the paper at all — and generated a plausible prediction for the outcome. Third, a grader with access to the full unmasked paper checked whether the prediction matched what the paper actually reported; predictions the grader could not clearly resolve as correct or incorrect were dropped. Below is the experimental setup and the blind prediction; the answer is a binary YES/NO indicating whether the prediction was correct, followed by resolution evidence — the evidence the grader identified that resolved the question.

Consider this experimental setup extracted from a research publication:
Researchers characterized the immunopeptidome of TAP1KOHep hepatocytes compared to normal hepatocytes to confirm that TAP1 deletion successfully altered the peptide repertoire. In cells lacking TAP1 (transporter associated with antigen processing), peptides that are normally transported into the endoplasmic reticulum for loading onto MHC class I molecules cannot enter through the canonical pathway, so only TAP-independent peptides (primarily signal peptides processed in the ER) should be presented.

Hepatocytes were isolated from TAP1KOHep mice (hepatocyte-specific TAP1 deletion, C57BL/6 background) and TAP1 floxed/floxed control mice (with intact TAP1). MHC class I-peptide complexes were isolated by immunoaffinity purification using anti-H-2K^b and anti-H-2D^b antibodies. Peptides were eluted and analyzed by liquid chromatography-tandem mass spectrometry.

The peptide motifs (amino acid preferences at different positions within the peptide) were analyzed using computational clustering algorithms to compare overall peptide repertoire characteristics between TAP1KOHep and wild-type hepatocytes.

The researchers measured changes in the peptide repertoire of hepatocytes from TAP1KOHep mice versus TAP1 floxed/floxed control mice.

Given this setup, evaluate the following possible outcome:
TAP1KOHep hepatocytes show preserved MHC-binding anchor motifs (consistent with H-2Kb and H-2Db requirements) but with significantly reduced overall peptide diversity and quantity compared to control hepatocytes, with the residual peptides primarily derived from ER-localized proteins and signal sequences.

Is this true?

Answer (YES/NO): NO